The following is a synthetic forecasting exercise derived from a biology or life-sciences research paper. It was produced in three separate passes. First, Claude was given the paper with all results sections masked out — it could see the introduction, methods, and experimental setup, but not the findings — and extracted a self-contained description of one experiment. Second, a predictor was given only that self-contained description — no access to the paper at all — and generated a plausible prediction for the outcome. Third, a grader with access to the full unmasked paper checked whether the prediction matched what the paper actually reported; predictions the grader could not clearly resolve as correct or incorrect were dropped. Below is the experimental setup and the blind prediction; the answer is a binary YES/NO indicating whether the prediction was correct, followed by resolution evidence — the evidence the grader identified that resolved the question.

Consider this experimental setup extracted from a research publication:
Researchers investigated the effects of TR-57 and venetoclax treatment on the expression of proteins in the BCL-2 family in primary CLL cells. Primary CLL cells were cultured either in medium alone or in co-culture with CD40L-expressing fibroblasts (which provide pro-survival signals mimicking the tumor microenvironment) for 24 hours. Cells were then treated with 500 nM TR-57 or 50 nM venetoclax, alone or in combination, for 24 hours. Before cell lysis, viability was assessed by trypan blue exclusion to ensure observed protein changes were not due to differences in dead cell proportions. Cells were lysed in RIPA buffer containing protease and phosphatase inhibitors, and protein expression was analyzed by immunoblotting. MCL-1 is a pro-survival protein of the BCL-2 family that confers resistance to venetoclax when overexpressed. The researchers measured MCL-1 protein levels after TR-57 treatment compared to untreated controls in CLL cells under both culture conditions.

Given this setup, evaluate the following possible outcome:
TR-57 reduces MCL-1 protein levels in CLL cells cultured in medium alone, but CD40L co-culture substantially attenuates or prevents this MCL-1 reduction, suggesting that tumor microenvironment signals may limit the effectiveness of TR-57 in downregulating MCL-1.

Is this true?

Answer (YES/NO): NO